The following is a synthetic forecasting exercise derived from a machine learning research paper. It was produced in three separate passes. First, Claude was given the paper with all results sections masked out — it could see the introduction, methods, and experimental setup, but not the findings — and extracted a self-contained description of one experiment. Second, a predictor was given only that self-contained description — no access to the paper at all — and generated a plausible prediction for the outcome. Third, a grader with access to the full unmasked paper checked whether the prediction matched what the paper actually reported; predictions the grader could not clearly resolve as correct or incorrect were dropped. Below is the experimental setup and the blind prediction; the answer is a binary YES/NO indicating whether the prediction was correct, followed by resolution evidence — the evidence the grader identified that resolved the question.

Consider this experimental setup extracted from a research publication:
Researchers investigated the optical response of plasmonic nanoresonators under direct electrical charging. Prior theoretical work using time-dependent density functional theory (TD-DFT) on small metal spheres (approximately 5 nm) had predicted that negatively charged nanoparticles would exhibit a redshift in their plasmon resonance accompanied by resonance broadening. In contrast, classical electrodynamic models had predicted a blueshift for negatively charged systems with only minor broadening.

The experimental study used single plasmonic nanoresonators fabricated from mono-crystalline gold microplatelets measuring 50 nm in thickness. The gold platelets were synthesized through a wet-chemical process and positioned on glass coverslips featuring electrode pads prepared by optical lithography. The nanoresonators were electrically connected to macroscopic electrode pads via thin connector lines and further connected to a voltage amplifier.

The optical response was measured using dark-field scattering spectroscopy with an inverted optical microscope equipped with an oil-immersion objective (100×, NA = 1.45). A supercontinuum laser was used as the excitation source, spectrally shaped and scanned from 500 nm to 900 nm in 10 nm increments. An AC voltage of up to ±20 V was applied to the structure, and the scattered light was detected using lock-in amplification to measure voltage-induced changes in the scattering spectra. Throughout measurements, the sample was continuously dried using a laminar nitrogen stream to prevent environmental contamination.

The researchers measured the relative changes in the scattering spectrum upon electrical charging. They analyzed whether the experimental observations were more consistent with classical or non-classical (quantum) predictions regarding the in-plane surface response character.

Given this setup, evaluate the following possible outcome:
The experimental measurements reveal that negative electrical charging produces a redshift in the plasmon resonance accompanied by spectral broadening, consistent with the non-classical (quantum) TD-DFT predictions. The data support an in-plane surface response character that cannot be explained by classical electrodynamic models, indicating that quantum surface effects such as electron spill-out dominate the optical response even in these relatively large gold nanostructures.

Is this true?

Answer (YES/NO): NO